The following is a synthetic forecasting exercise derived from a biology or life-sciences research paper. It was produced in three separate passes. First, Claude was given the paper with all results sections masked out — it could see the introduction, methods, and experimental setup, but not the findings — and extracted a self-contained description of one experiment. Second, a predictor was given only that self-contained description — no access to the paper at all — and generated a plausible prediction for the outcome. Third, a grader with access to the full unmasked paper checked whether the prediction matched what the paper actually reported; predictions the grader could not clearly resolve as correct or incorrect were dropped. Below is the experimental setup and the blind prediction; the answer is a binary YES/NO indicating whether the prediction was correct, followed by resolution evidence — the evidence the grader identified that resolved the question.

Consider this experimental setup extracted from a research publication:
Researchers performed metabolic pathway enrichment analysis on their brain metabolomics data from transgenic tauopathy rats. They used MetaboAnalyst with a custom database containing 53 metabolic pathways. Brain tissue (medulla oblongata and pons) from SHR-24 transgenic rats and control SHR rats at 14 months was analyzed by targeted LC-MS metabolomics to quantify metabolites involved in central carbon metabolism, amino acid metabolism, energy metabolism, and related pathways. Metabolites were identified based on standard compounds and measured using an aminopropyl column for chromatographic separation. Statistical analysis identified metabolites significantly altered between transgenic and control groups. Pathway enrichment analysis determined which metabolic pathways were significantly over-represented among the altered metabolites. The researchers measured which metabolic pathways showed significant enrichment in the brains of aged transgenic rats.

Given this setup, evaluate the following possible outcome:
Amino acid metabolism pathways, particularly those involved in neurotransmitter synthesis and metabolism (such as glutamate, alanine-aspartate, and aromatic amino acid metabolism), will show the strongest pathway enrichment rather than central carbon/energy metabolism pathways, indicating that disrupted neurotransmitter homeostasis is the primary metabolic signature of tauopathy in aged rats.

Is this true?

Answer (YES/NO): NO